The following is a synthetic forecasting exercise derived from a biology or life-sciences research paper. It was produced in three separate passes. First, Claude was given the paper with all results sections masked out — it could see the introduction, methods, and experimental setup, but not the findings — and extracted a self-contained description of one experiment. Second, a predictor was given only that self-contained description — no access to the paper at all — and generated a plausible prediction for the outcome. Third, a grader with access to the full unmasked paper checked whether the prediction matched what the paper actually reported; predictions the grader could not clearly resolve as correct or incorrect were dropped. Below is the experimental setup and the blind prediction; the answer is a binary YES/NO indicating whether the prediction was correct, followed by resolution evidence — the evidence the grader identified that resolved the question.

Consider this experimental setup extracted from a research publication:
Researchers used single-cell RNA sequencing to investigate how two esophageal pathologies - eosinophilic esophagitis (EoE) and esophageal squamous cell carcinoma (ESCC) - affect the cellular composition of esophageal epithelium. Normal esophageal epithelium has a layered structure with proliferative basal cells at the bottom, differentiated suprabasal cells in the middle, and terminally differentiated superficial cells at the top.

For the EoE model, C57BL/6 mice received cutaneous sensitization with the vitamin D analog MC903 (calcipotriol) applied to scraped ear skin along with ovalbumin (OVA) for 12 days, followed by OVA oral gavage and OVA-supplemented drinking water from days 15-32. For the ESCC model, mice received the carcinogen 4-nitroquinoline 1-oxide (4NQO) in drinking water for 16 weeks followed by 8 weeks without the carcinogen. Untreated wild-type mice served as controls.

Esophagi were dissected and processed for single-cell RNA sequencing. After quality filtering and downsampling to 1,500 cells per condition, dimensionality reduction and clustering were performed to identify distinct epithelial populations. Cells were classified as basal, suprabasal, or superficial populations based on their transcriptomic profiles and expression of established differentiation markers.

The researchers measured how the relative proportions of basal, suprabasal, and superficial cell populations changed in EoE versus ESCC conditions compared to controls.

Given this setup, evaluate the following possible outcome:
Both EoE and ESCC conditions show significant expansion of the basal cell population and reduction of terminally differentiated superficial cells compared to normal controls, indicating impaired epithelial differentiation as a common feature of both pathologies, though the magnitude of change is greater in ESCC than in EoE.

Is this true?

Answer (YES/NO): NO